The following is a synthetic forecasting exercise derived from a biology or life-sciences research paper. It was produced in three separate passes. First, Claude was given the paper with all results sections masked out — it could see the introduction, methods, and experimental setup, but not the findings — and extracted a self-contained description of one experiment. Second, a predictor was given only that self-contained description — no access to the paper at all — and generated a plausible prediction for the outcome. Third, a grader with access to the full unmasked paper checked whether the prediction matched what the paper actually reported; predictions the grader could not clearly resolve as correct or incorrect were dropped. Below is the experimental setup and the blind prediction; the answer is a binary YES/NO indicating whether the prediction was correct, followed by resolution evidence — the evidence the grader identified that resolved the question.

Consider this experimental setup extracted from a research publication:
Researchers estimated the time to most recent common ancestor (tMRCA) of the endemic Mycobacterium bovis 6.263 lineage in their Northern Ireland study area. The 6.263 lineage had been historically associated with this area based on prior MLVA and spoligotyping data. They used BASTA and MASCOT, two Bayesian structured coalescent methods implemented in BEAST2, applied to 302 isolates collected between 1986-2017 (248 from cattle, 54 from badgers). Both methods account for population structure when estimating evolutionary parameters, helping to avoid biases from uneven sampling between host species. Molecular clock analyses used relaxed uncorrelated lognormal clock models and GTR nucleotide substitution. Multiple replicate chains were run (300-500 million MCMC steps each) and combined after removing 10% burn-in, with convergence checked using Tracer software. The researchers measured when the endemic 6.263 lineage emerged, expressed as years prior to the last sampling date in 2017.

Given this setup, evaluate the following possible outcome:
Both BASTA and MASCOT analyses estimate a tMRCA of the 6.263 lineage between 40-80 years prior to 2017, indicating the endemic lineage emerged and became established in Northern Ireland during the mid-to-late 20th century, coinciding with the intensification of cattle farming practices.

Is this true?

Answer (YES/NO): NO